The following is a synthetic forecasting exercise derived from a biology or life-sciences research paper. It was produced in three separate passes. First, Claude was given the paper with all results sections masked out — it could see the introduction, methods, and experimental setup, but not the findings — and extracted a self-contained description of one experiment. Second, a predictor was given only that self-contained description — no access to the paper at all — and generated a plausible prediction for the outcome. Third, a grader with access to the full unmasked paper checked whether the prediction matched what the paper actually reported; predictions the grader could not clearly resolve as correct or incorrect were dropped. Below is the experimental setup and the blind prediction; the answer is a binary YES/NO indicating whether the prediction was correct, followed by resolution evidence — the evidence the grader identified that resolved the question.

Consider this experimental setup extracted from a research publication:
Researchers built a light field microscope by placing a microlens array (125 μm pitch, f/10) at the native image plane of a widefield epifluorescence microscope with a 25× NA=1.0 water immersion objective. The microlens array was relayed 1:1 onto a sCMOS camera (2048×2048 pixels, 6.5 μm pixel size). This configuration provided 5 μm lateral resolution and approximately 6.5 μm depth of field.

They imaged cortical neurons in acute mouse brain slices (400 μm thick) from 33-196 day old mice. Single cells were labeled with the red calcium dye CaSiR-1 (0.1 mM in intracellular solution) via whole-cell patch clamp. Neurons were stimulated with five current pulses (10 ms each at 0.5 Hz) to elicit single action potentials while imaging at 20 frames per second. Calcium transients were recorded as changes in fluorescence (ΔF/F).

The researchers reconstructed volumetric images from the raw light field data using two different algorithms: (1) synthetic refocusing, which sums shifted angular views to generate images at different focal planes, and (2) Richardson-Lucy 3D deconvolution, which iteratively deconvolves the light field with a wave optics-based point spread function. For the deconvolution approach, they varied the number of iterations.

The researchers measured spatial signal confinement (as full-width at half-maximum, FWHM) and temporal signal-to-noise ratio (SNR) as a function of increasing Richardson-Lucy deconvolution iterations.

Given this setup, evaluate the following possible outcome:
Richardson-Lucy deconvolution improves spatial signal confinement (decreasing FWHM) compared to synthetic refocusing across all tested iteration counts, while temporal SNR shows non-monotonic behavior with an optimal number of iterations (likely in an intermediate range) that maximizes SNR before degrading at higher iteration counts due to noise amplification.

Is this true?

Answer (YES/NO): NO